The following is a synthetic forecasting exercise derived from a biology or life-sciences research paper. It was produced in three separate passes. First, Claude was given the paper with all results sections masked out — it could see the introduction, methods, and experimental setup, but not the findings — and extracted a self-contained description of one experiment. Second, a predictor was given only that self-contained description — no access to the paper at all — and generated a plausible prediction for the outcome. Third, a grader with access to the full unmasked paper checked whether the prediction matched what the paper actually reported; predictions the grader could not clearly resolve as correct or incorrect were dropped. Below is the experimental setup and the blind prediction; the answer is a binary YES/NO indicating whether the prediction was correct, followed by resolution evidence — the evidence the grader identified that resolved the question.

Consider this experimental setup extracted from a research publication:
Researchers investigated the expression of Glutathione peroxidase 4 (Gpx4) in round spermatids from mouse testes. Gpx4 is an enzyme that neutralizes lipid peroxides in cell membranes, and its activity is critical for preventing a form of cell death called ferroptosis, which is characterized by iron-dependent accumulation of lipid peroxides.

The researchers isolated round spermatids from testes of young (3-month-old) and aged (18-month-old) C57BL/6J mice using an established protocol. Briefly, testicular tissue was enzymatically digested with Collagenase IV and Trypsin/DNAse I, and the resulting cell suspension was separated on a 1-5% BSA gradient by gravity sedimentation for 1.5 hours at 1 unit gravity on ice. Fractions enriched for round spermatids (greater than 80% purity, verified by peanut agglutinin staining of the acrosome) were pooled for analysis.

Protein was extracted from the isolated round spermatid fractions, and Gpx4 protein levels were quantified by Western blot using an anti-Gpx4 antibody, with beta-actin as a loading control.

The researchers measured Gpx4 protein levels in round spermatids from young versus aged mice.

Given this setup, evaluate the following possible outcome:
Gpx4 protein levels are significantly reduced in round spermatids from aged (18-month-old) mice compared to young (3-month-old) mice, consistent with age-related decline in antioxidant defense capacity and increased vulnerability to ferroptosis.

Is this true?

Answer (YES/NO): NO